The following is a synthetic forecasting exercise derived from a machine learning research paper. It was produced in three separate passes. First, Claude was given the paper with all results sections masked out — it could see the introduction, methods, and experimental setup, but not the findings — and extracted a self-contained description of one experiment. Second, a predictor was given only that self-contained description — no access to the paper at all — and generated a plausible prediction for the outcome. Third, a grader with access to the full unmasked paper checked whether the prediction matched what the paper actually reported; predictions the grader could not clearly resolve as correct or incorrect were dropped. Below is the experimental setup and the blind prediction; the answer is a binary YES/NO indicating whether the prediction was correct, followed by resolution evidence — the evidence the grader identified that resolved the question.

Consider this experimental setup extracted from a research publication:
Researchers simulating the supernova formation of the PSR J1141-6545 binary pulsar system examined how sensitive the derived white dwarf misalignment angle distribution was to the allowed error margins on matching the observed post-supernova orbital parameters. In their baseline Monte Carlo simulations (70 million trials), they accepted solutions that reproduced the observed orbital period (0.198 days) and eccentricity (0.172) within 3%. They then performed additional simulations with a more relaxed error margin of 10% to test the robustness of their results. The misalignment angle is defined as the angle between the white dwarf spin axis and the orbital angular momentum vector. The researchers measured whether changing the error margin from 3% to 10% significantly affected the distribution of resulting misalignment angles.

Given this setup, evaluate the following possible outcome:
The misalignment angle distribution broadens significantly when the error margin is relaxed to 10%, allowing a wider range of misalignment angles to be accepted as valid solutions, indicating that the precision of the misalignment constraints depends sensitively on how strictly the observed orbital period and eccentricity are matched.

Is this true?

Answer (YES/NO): NO